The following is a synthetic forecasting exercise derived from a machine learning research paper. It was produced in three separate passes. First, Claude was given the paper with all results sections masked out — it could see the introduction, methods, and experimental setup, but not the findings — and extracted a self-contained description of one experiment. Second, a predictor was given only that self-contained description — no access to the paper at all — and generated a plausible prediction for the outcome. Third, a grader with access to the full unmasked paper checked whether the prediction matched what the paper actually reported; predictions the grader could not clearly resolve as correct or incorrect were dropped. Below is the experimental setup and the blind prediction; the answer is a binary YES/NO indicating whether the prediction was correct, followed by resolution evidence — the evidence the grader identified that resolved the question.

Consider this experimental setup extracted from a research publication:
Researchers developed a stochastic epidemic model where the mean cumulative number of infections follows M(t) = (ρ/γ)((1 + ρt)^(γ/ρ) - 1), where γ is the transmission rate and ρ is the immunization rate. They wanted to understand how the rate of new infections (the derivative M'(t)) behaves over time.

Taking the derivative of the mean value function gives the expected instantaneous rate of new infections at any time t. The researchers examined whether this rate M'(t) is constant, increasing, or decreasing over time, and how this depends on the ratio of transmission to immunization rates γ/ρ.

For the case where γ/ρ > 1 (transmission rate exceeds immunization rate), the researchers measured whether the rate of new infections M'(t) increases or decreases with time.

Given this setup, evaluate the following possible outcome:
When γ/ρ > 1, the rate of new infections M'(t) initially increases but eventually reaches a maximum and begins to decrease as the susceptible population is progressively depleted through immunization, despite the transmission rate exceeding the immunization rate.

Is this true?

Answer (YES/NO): NO